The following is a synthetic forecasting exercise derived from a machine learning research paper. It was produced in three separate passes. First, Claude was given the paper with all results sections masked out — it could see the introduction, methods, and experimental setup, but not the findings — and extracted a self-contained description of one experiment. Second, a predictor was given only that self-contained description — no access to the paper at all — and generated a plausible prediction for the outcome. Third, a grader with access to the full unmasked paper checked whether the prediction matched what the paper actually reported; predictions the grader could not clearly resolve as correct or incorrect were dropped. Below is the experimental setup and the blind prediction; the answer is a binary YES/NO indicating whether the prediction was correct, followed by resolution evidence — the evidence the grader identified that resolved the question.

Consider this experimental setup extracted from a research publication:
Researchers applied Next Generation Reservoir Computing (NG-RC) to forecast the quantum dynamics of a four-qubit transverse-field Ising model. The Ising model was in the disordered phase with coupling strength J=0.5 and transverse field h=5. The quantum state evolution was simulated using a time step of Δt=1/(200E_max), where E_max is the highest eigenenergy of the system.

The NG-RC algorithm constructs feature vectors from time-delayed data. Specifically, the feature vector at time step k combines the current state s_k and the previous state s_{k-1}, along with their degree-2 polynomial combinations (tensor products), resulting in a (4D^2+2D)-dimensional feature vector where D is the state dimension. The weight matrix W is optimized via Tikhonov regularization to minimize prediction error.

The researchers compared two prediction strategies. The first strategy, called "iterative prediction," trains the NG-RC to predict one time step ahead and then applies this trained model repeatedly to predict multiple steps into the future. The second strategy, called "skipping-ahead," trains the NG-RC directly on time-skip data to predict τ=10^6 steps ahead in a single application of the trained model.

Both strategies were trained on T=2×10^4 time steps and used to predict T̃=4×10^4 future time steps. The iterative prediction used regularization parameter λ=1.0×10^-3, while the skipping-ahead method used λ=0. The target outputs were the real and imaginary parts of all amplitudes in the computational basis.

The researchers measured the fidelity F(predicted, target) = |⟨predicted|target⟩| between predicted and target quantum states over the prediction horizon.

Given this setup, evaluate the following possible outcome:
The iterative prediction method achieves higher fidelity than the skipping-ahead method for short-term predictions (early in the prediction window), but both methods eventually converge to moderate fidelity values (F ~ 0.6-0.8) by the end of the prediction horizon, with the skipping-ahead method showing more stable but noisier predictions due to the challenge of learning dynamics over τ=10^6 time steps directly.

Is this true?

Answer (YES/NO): NO